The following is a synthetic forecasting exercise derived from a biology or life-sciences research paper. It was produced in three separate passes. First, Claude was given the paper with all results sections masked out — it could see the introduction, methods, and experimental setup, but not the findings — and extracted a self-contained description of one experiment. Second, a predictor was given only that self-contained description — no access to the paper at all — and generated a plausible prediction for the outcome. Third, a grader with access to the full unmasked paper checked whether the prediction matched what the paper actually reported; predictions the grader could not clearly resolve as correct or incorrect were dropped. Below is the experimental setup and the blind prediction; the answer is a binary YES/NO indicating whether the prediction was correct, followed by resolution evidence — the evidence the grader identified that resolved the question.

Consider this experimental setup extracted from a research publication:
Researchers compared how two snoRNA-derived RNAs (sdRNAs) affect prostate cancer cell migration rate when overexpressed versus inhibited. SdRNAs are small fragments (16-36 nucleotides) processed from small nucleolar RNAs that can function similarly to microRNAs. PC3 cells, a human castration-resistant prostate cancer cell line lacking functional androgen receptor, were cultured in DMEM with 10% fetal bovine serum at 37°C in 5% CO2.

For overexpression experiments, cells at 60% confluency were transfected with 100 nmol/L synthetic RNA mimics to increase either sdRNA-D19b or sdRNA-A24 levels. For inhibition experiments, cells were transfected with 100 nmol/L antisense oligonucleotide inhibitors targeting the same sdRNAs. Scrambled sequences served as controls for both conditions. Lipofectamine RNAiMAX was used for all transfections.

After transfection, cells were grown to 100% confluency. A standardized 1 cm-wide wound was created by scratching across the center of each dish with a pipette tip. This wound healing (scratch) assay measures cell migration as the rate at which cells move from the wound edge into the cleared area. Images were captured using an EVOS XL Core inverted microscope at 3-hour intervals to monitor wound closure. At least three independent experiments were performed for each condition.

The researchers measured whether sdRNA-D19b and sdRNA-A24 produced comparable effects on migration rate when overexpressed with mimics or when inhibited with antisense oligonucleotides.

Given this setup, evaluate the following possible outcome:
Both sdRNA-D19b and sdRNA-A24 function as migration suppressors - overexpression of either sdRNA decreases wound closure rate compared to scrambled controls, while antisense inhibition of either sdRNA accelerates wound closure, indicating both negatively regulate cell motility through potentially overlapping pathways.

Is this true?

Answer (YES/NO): NO